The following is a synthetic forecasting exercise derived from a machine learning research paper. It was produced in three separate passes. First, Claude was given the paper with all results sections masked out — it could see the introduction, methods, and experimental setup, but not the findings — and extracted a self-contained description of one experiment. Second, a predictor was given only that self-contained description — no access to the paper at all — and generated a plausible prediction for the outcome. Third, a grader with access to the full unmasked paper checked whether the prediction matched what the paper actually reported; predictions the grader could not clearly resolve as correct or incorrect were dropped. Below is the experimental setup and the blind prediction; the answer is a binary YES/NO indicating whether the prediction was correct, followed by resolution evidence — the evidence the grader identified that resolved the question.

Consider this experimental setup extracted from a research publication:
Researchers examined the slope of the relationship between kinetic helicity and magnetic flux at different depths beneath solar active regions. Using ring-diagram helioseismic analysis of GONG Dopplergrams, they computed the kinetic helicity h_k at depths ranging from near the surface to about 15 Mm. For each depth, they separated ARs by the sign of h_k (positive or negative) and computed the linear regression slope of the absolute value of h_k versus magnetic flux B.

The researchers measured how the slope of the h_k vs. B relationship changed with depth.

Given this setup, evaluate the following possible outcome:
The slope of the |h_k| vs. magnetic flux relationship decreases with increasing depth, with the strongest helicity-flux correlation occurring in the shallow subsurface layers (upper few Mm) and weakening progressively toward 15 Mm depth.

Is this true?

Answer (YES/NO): NO